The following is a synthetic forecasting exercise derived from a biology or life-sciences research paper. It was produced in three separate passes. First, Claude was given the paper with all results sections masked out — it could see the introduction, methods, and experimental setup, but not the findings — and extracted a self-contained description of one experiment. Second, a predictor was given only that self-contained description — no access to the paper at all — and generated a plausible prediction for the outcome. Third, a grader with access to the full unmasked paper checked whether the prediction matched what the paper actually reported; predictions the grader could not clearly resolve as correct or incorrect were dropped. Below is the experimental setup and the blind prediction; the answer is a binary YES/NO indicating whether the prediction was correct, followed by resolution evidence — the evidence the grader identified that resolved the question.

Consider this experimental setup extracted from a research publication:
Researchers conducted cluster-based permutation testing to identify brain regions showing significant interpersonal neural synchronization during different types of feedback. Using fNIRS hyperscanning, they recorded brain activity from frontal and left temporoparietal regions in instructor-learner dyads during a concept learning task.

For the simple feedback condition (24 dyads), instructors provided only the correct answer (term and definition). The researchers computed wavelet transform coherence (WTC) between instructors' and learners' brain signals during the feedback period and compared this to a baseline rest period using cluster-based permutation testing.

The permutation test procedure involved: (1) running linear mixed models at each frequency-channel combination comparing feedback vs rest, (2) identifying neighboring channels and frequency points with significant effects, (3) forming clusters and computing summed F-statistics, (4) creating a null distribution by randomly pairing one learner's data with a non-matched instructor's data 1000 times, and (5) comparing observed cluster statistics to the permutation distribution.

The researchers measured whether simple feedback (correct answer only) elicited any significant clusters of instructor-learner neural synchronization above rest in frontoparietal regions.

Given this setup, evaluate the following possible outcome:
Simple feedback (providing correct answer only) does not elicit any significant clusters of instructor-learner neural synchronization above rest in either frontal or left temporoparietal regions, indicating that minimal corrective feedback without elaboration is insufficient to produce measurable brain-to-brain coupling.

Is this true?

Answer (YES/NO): YES